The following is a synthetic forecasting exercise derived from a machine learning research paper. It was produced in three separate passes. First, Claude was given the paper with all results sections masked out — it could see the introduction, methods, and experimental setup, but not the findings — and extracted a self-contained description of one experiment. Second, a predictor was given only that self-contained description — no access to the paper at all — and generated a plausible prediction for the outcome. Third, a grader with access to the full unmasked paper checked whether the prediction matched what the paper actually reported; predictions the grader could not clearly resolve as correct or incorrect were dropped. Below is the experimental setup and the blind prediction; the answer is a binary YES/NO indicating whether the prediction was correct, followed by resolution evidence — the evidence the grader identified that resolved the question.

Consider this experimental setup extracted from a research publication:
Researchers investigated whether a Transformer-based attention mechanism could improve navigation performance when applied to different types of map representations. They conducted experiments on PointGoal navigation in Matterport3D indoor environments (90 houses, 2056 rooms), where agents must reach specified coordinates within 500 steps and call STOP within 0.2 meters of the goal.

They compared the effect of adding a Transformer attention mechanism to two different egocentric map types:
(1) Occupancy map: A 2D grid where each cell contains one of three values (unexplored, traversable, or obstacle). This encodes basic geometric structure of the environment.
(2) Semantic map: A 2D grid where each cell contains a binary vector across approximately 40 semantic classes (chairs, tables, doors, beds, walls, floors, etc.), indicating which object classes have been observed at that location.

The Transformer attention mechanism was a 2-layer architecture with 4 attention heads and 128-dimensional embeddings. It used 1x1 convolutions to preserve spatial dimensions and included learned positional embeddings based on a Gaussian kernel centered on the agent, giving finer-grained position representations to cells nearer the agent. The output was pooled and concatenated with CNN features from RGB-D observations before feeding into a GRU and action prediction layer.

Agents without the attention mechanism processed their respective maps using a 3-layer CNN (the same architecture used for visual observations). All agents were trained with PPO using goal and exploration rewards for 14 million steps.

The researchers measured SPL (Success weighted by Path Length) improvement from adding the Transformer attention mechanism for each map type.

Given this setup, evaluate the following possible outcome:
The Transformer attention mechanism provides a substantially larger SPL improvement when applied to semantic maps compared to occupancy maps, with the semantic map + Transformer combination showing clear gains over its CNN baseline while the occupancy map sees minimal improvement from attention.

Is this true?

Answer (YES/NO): YES